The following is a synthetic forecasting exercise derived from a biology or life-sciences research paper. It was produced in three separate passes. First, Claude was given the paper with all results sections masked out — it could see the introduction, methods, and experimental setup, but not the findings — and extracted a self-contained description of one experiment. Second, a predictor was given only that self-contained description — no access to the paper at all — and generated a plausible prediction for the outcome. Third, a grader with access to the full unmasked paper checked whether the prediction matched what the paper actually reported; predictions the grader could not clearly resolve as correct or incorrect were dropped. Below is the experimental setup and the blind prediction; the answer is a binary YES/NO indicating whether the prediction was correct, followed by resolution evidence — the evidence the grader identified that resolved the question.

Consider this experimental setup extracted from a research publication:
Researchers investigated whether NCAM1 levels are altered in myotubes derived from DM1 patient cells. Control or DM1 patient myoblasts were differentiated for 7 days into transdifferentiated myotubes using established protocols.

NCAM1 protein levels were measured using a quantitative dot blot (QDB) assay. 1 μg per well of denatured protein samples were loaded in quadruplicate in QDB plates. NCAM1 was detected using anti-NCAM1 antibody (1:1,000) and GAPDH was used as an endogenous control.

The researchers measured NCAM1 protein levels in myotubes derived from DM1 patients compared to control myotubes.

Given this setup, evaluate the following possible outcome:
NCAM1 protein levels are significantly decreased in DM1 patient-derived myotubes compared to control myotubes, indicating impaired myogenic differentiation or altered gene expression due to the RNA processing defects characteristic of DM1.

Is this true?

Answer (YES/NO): NO